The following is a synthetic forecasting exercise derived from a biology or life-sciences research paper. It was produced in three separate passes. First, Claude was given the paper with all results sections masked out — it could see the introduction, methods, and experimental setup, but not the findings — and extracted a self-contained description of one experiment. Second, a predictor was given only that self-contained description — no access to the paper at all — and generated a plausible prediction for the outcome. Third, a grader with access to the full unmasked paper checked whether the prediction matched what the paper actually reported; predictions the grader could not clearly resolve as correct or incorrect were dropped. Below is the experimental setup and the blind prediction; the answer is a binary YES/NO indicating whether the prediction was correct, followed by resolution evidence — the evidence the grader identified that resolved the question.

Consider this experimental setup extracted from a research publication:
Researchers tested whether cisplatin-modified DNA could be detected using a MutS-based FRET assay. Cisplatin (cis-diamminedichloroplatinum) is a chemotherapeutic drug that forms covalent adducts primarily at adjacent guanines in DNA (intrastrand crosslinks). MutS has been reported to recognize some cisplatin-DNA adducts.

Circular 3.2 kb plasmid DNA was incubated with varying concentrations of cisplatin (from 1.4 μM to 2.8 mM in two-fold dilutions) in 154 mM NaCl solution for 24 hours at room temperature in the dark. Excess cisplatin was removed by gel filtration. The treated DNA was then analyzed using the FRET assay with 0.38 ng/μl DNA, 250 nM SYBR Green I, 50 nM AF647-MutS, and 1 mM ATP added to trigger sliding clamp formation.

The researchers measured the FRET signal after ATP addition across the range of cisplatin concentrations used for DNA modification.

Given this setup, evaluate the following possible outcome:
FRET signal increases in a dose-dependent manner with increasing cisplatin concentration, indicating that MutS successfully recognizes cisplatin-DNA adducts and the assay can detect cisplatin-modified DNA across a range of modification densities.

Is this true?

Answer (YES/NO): YES